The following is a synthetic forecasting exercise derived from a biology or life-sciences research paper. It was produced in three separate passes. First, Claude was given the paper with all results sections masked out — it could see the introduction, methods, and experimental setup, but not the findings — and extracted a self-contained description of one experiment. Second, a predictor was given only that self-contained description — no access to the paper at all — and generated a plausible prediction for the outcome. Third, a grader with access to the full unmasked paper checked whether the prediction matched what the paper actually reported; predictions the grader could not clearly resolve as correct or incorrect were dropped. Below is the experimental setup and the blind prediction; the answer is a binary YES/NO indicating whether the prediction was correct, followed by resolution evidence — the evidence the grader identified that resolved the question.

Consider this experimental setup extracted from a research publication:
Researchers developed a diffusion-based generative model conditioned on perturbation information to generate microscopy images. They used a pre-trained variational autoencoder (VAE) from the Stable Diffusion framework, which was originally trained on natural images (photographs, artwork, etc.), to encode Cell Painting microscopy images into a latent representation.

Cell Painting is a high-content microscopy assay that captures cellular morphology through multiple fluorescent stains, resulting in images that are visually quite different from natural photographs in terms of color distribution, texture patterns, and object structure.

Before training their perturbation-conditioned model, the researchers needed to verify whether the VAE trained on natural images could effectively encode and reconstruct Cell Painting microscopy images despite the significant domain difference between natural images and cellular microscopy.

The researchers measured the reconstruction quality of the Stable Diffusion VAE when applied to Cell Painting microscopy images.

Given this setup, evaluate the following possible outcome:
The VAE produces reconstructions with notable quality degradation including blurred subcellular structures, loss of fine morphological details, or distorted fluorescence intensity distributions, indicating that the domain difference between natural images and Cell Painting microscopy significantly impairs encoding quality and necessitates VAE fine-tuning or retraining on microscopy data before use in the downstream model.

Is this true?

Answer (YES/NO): NO